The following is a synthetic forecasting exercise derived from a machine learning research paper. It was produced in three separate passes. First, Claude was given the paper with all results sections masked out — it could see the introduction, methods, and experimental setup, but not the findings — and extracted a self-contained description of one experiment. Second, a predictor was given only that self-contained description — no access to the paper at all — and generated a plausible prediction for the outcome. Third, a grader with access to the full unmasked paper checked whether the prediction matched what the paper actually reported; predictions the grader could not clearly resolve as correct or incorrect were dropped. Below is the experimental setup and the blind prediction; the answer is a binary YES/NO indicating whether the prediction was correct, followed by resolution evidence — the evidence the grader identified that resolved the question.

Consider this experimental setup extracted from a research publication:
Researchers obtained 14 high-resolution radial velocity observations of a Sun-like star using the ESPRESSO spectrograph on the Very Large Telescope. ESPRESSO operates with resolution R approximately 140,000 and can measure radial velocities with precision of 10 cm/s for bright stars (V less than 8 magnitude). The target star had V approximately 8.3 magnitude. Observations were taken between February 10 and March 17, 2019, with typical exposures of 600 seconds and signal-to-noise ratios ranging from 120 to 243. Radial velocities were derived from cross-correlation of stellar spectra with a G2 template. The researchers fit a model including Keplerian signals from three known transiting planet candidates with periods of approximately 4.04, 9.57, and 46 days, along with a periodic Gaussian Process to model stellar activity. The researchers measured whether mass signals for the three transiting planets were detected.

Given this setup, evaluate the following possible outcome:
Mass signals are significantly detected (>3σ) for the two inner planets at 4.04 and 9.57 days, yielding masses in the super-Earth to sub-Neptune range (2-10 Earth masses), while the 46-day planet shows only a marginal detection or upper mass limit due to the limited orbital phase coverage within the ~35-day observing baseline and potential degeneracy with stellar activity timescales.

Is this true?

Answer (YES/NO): NO